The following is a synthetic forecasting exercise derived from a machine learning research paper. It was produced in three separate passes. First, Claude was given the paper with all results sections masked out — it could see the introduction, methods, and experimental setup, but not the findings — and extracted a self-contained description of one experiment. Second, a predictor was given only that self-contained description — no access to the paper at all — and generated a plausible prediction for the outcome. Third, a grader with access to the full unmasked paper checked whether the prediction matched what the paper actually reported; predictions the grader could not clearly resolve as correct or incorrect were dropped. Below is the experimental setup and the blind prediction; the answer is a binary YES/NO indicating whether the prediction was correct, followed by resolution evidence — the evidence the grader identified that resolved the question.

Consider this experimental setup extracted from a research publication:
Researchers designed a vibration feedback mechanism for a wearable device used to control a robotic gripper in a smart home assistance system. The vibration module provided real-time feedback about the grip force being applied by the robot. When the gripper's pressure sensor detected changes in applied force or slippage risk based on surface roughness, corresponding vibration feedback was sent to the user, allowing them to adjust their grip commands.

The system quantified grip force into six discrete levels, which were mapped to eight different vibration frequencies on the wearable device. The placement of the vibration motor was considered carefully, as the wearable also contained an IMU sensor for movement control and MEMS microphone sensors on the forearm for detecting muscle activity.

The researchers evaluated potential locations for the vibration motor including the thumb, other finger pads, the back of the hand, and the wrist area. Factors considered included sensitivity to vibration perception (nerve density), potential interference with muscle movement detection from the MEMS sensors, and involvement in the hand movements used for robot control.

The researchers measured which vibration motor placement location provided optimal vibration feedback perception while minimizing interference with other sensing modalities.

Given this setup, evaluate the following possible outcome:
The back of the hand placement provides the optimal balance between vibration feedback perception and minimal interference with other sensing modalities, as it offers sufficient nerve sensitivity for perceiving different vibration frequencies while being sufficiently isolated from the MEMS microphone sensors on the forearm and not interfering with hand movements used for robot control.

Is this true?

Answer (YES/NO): NO